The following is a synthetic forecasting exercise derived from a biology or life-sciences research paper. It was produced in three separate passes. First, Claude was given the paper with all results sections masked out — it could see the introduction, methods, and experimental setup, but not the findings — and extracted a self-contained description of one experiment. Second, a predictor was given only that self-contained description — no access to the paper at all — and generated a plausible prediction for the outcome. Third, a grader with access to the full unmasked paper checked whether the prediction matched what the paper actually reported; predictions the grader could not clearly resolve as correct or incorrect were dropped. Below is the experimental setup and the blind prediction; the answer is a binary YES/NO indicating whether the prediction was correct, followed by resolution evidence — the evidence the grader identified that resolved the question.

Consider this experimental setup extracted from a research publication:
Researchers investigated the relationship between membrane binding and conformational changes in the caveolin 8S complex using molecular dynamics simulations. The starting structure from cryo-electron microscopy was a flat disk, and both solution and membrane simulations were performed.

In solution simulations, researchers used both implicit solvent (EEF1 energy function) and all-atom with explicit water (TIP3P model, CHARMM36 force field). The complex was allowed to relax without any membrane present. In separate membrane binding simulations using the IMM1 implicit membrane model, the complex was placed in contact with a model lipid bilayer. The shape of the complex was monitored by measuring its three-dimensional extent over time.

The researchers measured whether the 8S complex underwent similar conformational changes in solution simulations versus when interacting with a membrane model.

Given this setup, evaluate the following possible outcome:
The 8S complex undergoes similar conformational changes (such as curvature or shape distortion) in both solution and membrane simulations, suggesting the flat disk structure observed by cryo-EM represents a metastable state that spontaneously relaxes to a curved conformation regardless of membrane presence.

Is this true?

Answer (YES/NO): YES